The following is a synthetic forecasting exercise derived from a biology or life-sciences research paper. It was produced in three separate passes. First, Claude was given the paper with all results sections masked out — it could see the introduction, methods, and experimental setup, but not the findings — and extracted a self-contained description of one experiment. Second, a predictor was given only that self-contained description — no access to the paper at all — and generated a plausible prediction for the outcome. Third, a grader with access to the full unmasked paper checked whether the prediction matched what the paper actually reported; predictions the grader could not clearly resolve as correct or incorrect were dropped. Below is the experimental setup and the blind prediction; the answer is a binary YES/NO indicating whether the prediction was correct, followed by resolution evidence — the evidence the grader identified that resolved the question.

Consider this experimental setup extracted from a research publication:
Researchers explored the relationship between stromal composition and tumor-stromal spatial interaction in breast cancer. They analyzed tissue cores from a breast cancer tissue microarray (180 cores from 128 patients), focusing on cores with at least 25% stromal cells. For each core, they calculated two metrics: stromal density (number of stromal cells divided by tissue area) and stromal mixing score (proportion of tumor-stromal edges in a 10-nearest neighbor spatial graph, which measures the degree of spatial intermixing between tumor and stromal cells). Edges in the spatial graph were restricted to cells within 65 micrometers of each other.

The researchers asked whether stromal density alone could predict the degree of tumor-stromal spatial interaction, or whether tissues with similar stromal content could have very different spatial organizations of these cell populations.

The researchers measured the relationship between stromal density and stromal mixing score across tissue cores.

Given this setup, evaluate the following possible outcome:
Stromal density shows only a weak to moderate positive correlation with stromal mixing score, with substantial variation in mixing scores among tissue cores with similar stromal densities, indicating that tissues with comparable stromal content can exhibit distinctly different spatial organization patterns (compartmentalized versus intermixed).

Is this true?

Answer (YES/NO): YES